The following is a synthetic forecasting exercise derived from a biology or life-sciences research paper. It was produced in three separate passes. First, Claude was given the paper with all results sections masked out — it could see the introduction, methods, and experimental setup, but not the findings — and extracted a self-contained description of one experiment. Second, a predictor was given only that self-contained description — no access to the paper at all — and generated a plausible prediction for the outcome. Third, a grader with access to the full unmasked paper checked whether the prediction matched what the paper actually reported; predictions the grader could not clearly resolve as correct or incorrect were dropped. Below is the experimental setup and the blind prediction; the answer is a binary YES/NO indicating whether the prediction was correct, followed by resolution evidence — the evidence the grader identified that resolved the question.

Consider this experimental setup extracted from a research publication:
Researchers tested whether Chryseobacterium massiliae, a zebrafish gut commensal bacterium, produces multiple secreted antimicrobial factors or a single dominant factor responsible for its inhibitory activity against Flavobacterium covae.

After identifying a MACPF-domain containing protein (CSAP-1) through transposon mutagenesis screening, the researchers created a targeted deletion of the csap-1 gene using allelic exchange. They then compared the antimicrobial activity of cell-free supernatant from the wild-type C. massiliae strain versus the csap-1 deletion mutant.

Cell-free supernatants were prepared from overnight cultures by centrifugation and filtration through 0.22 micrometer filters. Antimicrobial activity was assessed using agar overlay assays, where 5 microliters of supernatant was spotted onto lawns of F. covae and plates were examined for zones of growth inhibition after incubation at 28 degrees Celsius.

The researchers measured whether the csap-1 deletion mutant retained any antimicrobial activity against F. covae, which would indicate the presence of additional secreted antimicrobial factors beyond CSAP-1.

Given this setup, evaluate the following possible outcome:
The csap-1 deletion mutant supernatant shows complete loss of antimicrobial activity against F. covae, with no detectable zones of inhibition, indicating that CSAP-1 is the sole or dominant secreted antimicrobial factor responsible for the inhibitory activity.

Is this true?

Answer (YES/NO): YES